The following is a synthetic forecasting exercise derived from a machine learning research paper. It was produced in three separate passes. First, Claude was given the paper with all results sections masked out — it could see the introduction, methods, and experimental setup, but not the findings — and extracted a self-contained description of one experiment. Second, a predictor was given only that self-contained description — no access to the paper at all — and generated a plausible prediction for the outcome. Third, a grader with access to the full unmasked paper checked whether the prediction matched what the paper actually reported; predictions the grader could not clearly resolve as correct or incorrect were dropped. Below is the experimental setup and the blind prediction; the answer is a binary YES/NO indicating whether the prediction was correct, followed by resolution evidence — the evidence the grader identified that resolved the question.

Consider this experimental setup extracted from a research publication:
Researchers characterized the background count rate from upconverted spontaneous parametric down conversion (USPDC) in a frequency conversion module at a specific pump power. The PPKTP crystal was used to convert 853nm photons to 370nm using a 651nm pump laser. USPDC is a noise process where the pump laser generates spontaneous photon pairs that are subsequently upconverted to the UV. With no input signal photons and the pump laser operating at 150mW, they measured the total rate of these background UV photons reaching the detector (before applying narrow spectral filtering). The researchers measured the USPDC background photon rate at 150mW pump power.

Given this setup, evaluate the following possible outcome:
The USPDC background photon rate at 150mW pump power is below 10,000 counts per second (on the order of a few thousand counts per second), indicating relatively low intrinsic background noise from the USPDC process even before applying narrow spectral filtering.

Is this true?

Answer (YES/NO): NO